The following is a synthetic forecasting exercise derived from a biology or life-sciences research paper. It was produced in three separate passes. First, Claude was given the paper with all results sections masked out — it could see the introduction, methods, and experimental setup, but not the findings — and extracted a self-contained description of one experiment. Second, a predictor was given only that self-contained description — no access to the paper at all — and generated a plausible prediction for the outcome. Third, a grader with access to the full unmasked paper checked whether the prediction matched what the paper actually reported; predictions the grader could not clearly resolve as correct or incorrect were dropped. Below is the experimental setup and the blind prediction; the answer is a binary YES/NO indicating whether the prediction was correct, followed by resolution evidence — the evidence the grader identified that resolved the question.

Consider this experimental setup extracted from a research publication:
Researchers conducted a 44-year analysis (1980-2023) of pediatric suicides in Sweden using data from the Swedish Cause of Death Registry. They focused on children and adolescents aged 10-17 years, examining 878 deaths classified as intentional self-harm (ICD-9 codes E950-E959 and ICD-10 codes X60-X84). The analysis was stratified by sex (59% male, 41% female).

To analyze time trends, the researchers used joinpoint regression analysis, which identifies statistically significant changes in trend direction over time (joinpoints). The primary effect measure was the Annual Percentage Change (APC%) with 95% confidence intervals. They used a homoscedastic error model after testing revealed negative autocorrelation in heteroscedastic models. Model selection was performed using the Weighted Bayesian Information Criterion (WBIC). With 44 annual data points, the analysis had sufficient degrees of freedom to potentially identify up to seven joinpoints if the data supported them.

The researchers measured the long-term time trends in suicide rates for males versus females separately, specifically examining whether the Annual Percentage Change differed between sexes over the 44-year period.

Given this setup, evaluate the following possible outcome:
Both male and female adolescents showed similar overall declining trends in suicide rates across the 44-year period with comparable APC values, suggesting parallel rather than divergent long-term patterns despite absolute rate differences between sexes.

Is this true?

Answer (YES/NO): NO